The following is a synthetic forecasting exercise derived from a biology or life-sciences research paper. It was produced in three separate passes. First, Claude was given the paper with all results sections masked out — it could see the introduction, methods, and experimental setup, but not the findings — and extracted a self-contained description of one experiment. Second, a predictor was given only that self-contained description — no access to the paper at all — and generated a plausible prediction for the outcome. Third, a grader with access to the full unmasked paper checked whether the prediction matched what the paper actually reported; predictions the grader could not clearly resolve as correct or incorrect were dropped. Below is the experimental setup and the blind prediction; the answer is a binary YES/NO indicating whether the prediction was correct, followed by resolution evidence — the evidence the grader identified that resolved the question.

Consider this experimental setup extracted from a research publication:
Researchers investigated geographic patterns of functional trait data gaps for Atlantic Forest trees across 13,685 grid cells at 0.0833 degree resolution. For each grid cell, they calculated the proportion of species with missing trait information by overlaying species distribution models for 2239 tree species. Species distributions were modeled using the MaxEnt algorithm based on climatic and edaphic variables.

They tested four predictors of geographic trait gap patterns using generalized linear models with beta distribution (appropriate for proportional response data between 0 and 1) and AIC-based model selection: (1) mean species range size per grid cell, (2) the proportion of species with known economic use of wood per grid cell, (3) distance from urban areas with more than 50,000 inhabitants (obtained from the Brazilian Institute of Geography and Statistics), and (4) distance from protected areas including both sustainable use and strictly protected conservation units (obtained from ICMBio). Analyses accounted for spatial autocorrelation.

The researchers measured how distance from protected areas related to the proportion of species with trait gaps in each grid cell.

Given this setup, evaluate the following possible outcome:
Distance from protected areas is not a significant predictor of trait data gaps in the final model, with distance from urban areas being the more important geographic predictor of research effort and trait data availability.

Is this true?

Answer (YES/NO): NO